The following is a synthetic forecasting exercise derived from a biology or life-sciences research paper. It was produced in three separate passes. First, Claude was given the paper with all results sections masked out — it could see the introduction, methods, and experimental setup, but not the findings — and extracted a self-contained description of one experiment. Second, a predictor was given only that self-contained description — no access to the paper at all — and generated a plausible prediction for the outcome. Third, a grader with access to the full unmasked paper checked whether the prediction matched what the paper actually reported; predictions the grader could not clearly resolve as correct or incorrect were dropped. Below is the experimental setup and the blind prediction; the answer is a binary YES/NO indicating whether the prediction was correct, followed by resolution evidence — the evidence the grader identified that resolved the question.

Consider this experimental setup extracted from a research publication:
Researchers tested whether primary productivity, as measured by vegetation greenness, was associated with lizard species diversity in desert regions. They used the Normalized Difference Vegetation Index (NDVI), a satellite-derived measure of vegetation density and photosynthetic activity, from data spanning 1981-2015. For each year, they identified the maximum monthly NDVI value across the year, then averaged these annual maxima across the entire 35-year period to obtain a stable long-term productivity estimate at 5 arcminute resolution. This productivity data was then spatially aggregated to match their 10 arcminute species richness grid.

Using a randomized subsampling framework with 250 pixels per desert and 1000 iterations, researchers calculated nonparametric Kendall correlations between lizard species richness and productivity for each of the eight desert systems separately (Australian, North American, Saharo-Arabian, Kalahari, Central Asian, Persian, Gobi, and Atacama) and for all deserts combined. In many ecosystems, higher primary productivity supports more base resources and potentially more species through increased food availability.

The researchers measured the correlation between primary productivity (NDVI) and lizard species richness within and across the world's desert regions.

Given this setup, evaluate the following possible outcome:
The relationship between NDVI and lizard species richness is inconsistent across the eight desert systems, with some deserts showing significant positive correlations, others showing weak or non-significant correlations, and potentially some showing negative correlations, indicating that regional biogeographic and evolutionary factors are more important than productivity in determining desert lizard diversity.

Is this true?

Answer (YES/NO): YES